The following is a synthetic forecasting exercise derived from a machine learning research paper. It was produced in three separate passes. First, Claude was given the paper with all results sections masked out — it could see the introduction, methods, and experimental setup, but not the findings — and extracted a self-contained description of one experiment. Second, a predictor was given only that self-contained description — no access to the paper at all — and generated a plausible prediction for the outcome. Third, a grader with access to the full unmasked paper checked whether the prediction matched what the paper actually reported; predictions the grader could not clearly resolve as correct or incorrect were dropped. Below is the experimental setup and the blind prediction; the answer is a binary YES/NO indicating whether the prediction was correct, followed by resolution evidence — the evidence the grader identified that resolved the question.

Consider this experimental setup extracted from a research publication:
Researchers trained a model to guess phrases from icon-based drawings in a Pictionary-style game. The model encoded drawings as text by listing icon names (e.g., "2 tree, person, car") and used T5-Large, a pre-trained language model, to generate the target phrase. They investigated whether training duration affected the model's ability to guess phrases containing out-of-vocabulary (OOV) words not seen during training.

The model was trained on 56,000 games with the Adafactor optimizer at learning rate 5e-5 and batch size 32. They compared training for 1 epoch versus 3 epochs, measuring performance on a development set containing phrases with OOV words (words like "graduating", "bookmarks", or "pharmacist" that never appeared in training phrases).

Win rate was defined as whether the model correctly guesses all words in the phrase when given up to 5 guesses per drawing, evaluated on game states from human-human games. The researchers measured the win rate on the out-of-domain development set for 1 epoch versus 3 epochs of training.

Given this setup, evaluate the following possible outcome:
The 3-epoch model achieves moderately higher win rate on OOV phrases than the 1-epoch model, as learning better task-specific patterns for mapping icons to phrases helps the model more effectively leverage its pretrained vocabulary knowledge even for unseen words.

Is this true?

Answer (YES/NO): NO